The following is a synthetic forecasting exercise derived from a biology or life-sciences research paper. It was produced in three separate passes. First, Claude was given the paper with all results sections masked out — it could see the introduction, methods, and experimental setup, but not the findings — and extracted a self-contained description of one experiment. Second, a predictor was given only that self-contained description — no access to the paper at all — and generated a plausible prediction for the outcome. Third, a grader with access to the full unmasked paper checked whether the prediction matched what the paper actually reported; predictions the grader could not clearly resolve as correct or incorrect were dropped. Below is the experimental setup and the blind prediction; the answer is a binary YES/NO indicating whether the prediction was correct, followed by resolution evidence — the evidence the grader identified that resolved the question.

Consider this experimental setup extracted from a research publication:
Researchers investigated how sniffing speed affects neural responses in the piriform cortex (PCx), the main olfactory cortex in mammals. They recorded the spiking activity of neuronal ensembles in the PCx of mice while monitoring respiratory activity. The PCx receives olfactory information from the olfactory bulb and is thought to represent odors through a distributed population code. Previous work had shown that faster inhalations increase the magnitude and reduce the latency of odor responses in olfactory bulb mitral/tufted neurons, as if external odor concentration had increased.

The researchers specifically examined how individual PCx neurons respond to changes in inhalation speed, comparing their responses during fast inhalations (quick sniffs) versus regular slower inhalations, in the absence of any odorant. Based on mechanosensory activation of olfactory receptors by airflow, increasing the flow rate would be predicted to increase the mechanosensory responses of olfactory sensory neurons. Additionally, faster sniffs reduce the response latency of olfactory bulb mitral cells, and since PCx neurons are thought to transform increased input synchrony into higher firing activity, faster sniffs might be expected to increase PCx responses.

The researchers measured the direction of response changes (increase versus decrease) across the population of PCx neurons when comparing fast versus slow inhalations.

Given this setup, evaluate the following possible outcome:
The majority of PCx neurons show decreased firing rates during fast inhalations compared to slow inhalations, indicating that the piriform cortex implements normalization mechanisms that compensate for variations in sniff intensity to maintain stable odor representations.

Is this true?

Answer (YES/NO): NO